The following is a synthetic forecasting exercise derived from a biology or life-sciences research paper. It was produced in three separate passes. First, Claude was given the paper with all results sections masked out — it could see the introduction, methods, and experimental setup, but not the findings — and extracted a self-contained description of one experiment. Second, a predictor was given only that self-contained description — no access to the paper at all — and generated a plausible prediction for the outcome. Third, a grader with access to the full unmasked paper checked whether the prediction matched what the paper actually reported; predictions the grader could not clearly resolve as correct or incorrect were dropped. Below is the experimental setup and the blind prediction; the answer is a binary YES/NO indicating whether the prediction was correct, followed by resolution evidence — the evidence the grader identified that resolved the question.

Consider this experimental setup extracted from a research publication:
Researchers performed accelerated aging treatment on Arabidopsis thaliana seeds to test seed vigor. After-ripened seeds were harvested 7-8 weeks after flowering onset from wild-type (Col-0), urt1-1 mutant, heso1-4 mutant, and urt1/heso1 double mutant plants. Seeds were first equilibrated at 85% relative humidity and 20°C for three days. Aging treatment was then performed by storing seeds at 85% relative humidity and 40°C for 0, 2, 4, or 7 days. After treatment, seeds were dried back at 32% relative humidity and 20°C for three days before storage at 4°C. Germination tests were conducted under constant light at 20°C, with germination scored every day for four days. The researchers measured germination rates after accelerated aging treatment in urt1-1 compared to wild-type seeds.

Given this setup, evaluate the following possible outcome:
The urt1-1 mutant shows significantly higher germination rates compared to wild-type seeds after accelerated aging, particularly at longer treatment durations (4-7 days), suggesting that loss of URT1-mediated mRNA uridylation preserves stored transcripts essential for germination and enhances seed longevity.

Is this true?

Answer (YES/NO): NO